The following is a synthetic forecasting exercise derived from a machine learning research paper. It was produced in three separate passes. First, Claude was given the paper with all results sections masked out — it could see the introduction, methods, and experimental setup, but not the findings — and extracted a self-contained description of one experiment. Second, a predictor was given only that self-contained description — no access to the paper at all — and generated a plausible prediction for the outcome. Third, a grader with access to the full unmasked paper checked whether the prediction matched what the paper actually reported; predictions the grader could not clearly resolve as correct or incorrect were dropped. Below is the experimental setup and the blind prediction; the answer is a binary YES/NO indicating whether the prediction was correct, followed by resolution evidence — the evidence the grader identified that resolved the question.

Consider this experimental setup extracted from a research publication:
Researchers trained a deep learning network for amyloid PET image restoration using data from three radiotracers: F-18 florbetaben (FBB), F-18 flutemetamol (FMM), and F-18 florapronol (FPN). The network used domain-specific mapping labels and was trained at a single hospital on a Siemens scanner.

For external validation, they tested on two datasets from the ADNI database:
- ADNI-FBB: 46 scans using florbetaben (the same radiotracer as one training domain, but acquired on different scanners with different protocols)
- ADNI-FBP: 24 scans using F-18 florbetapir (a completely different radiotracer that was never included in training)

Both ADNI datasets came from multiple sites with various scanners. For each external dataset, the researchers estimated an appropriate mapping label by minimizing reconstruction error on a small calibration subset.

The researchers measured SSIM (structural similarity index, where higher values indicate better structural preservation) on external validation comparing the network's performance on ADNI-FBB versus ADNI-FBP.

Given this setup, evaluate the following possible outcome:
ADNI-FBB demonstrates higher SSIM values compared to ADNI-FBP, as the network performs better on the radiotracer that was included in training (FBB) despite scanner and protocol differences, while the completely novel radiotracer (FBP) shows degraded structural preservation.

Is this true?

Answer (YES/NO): NO